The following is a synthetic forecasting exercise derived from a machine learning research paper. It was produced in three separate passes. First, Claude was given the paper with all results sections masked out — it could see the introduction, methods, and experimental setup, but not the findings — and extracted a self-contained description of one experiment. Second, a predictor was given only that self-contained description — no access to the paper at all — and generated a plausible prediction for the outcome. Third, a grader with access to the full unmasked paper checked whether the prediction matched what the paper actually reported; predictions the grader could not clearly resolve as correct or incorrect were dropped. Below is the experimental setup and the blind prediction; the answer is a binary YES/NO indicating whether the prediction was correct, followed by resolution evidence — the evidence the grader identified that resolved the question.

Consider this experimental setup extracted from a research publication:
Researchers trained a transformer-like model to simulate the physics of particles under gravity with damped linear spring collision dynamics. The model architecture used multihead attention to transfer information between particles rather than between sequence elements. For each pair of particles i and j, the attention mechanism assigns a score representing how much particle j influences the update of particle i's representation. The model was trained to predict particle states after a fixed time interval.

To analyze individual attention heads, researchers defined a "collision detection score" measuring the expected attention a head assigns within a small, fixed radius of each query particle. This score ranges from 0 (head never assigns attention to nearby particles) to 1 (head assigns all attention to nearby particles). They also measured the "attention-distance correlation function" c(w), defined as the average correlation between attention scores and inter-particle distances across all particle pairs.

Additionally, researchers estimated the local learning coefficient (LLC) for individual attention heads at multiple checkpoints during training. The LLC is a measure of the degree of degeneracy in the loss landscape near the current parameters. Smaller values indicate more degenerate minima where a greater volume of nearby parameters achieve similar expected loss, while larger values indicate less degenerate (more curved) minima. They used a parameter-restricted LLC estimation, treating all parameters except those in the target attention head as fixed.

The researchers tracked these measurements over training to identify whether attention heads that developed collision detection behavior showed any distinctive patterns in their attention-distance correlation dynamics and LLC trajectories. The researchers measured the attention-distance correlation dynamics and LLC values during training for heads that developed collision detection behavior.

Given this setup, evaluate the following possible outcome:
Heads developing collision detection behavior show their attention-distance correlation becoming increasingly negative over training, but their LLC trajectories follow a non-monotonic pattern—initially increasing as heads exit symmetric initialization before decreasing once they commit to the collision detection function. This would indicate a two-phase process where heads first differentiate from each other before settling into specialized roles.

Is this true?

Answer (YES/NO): NO